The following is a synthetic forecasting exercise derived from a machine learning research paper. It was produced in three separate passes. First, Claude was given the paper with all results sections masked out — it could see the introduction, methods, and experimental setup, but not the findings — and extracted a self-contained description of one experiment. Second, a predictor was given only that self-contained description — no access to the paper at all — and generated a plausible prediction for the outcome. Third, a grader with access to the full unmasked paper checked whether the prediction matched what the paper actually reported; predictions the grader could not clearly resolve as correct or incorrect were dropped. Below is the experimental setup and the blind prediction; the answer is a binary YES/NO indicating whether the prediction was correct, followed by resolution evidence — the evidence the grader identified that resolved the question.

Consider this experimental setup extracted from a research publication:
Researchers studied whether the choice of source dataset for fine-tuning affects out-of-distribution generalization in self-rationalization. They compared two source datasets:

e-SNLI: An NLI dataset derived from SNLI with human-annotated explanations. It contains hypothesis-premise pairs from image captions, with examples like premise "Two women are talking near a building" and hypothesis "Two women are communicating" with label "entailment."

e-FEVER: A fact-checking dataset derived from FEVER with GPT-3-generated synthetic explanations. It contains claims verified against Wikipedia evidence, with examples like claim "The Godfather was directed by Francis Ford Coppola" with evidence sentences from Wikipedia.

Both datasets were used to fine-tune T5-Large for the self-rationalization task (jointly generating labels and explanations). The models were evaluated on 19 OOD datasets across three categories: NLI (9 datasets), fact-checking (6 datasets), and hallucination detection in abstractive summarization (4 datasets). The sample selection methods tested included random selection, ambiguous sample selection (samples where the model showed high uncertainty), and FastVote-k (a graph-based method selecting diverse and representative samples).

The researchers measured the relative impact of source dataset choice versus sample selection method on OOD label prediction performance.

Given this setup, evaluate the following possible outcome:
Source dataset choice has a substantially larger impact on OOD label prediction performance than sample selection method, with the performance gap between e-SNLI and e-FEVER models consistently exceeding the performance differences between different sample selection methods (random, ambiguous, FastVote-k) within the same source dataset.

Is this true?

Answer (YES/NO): YES